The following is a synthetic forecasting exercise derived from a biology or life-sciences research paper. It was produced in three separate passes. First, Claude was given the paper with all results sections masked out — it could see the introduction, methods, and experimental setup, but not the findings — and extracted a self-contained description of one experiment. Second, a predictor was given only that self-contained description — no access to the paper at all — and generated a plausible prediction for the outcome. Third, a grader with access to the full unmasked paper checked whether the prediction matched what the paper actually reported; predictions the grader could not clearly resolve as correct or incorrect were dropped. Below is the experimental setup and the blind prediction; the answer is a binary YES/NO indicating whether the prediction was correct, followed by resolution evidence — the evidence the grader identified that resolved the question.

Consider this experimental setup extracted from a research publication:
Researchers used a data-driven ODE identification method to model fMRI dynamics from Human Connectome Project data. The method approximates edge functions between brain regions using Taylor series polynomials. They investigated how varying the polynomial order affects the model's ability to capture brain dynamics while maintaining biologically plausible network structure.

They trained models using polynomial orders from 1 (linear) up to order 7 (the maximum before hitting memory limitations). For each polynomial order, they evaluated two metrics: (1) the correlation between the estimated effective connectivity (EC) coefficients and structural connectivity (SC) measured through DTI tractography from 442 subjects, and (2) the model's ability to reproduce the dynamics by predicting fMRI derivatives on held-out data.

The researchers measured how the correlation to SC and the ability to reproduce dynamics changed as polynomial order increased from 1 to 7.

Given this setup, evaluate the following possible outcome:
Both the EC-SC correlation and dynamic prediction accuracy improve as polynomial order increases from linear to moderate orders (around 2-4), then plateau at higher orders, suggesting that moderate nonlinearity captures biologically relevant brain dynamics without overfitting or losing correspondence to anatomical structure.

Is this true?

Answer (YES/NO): NO